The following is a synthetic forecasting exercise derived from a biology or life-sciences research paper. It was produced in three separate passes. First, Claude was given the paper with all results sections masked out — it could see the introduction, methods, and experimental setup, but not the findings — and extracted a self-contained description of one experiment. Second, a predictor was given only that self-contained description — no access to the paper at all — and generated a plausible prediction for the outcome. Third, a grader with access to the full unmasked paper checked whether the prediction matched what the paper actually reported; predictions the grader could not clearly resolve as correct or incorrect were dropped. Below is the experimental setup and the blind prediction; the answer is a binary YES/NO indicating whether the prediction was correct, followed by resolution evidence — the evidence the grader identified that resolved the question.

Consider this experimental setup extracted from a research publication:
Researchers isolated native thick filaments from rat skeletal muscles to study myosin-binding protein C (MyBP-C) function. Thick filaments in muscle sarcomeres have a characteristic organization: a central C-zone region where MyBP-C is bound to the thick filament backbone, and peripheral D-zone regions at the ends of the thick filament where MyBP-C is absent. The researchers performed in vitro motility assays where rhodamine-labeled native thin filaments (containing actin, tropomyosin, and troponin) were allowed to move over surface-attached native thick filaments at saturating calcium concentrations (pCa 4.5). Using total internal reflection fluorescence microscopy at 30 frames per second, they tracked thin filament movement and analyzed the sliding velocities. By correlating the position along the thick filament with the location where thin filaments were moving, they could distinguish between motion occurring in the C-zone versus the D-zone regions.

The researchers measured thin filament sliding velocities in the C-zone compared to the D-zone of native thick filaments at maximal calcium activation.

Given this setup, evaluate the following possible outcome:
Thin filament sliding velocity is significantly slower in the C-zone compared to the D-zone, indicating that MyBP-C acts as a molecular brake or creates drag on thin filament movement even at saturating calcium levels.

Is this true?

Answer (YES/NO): YES